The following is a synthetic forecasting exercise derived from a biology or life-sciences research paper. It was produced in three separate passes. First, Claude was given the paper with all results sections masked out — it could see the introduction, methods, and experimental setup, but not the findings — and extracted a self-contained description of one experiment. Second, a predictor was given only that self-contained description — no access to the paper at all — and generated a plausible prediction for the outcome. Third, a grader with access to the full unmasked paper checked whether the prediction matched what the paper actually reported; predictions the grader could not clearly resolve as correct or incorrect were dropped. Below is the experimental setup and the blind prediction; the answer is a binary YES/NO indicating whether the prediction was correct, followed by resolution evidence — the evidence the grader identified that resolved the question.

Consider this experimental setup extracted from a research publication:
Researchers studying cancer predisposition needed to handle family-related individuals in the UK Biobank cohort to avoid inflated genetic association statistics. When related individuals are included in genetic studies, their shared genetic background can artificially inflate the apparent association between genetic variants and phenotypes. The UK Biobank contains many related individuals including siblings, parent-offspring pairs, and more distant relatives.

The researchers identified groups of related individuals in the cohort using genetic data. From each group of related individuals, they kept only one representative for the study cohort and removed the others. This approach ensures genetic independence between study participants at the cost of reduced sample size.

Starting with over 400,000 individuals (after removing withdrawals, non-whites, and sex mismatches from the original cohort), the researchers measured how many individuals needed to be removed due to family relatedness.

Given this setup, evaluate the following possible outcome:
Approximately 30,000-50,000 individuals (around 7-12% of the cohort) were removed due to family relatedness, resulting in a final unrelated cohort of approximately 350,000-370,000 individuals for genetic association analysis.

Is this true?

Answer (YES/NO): NO